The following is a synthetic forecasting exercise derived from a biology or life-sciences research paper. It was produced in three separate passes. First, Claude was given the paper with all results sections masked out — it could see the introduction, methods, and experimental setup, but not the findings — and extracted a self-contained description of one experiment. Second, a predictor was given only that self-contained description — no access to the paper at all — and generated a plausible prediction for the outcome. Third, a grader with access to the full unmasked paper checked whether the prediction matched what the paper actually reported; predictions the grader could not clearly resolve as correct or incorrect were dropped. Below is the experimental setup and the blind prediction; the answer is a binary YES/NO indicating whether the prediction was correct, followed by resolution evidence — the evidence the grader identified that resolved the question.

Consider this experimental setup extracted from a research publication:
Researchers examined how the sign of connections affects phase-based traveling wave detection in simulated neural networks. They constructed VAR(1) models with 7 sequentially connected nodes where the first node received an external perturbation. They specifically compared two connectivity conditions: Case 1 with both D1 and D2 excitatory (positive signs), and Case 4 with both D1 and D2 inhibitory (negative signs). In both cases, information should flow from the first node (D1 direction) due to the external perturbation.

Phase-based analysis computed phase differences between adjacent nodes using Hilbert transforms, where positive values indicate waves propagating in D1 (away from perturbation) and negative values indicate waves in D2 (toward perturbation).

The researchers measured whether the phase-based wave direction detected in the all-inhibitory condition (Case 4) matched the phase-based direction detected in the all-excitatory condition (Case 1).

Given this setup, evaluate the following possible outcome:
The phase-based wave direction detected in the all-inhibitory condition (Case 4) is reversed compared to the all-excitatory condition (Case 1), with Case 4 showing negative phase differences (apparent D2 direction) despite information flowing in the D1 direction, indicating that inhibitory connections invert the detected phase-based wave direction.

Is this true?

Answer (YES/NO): YES